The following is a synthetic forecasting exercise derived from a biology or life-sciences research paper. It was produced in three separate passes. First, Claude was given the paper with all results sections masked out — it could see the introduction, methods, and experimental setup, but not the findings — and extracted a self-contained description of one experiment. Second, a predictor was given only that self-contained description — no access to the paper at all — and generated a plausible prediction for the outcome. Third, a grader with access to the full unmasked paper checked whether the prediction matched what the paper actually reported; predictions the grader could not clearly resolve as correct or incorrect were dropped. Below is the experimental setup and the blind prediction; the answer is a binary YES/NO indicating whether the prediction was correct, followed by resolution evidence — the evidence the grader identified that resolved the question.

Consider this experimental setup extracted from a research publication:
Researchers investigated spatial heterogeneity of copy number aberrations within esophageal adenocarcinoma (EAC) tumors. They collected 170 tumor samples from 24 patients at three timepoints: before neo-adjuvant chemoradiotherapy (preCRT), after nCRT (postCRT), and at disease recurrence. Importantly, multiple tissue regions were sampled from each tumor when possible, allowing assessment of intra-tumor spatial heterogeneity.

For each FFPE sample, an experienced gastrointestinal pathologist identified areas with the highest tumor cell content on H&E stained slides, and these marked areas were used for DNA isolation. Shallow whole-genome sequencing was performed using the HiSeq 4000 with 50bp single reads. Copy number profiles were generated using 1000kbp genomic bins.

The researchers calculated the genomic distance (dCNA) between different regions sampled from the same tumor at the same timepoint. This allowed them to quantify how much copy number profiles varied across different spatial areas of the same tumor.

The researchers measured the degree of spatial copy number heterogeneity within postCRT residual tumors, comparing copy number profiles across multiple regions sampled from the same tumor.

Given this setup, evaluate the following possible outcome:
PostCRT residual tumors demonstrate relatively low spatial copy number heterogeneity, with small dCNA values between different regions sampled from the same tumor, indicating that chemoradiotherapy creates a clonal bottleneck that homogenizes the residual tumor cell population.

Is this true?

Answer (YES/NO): YES